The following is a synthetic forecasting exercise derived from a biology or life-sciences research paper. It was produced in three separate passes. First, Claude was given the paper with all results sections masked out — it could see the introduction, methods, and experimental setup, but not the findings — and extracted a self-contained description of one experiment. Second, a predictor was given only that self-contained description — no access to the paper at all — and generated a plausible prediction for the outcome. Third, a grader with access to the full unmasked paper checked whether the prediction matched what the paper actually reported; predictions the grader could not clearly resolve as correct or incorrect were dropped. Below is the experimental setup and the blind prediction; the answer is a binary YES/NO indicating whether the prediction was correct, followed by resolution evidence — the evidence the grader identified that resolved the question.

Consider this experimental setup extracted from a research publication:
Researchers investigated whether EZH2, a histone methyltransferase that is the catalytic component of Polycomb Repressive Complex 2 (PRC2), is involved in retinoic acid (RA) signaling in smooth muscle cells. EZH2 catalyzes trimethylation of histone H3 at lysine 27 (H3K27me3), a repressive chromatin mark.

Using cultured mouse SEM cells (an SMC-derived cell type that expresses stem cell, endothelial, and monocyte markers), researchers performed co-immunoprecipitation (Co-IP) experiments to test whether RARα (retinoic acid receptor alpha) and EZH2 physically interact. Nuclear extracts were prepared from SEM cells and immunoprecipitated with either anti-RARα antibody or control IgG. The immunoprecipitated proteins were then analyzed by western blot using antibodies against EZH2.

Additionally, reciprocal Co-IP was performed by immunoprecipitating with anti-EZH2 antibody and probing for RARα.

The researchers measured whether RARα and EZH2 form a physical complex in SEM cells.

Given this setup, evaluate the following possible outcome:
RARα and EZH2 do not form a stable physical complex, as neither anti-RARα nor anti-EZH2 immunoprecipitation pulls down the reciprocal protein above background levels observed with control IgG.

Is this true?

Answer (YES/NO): NO